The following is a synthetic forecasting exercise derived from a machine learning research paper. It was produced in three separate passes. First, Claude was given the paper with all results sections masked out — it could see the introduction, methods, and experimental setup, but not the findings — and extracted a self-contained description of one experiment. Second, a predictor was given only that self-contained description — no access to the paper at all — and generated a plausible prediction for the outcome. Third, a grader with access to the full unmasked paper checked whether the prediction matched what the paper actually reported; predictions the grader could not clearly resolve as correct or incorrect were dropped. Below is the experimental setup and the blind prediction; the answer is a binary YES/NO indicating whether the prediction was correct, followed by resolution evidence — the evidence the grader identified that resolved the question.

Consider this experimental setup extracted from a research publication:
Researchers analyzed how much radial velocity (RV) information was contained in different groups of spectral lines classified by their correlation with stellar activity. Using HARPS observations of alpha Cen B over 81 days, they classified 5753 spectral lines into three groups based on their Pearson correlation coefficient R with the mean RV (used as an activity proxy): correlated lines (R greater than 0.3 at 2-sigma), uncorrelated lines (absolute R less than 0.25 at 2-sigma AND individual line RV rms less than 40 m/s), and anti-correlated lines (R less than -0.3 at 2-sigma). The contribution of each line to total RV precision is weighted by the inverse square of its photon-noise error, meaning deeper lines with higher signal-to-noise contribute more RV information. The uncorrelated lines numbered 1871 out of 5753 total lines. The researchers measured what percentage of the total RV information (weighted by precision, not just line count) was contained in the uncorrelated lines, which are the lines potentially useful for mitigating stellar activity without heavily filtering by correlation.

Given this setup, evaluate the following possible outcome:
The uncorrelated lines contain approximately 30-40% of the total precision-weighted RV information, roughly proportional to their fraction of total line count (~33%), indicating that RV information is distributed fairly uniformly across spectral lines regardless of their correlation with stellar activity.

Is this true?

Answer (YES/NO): NO